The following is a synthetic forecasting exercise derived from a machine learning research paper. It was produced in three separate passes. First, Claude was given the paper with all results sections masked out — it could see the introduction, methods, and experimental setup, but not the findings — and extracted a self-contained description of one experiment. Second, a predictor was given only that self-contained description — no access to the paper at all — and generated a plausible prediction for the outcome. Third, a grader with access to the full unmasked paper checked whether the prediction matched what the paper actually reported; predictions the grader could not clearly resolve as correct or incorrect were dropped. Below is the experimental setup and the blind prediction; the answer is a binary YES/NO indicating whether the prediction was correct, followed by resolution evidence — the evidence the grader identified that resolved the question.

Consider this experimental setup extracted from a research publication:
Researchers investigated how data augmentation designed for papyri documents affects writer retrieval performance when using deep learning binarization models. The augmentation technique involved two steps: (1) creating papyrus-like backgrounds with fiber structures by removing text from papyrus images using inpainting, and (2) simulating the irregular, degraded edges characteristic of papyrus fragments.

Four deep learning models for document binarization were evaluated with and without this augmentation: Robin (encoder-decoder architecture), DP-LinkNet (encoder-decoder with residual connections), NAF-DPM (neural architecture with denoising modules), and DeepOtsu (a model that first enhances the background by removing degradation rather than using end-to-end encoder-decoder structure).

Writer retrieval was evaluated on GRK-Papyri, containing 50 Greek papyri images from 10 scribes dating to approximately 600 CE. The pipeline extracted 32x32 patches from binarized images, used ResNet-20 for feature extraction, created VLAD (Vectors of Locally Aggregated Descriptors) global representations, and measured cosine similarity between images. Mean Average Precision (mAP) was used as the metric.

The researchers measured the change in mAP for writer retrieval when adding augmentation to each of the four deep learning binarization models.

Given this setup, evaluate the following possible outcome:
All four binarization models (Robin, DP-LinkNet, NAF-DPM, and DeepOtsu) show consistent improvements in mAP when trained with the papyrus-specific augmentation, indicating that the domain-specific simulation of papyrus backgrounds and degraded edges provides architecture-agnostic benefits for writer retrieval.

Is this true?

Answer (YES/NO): NO